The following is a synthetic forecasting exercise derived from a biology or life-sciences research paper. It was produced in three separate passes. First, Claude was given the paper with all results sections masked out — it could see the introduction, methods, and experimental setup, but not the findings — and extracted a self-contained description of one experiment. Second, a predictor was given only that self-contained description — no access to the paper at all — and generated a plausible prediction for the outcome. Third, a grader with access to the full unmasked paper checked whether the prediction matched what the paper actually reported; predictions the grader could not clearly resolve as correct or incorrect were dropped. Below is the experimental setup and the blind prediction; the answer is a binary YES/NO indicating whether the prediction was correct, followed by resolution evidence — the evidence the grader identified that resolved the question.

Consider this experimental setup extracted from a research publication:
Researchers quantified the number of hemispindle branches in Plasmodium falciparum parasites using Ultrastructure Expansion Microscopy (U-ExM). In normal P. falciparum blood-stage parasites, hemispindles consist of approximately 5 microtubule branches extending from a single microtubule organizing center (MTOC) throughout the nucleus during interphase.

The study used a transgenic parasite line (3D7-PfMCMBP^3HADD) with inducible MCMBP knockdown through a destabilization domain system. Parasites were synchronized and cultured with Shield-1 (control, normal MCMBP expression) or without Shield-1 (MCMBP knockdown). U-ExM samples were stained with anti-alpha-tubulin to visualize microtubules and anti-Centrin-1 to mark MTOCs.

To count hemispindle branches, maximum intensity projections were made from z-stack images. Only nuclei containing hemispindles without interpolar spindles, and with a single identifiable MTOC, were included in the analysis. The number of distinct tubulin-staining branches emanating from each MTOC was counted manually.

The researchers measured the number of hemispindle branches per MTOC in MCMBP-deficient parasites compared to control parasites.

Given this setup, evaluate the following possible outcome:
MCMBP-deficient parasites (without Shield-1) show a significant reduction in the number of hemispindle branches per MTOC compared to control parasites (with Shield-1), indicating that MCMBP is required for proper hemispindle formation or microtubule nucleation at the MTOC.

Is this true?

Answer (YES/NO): NO